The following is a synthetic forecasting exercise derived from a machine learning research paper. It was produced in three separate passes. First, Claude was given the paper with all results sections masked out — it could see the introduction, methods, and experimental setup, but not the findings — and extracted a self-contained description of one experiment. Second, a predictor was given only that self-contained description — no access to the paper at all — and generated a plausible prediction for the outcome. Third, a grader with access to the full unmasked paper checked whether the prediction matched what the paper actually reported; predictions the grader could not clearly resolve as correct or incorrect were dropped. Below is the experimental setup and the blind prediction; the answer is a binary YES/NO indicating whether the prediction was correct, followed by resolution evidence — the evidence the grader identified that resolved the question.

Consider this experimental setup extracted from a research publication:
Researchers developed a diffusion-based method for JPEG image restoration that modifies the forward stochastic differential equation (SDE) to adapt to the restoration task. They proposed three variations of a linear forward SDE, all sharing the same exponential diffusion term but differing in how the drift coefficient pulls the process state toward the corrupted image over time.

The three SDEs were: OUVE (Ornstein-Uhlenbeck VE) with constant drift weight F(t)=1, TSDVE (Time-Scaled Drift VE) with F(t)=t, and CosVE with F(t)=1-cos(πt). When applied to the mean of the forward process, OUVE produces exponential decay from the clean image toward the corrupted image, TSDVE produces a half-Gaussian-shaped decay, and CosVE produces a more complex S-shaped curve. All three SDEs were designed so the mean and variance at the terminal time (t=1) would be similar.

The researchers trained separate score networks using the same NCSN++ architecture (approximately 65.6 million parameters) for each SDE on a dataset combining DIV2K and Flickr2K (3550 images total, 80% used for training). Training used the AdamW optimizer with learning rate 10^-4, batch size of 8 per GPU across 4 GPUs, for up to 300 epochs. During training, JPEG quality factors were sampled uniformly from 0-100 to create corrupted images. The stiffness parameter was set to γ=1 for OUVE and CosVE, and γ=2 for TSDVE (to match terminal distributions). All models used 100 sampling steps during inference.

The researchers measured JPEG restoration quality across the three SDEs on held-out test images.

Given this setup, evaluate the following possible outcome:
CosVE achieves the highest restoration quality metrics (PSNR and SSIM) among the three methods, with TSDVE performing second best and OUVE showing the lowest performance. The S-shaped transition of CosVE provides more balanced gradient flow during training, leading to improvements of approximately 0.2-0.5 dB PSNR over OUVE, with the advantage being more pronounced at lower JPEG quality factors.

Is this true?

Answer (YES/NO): NO